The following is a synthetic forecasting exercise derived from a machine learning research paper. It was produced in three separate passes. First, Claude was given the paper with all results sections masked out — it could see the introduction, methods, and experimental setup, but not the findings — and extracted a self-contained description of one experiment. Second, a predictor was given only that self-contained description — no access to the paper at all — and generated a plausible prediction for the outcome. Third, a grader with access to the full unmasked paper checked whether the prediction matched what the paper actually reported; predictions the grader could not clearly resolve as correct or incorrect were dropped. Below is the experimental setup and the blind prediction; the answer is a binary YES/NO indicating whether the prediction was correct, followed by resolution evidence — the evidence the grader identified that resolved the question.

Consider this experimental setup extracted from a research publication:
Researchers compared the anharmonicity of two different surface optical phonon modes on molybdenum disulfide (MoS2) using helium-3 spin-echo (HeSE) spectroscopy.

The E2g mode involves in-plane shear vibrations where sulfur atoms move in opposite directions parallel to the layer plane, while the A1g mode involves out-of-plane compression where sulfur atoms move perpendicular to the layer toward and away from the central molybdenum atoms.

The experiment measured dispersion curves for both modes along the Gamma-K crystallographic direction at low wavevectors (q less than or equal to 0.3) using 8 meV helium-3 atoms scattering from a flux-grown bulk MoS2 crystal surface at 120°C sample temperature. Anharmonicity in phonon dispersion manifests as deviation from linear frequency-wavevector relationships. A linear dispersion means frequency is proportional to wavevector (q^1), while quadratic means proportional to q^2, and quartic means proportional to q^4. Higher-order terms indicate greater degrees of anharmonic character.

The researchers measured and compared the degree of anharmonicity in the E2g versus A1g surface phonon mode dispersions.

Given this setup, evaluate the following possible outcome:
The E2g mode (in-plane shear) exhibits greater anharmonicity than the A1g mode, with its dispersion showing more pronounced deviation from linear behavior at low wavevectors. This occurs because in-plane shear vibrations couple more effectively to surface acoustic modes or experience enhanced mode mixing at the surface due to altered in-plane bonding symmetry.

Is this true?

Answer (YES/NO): YES